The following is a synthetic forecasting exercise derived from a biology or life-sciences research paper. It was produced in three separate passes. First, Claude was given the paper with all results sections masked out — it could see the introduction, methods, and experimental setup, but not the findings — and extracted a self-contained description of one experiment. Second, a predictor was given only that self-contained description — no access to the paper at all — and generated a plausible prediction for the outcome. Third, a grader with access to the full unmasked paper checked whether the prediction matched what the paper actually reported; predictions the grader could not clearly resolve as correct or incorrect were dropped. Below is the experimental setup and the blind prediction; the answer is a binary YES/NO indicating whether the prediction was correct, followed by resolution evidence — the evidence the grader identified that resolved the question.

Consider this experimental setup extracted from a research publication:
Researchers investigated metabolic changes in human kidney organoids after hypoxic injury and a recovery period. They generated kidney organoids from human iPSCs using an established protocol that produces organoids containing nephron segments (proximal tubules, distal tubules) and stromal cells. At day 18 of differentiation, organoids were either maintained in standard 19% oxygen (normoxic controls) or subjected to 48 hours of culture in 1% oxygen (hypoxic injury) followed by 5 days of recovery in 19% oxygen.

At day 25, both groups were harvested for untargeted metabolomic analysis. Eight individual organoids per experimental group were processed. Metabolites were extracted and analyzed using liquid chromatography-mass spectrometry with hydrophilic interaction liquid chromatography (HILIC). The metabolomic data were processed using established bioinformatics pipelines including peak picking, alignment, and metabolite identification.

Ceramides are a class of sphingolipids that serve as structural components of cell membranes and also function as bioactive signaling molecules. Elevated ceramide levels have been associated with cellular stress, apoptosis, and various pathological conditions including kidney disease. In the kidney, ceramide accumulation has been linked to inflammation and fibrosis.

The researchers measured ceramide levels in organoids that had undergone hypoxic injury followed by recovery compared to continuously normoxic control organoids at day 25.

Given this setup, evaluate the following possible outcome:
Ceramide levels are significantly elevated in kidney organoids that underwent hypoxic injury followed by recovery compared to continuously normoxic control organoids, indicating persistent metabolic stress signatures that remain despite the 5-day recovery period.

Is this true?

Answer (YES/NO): YES